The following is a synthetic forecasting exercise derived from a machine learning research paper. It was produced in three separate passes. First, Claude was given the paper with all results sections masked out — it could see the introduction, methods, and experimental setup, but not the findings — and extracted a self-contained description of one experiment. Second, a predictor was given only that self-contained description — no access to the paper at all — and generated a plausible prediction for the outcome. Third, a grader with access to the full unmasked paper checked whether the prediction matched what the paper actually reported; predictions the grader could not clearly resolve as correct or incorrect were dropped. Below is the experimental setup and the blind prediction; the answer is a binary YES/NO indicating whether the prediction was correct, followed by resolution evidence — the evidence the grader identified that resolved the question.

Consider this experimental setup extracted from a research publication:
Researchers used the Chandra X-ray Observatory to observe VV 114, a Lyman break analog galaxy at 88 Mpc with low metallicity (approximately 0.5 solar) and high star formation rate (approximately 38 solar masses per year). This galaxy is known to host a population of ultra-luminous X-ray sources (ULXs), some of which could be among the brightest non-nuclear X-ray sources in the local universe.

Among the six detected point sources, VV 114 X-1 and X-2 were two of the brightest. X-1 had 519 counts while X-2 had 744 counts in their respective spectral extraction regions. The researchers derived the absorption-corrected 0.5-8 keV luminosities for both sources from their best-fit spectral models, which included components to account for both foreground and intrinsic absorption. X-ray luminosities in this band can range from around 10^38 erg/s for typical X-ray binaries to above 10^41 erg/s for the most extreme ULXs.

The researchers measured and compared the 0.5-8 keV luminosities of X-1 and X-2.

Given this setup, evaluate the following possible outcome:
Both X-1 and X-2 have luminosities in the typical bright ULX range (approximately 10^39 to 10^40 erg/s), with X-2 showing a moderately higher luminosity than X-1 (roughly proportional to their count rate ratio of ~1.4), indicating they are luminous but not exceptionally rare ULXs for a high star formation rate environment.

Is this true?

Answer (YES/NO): NO